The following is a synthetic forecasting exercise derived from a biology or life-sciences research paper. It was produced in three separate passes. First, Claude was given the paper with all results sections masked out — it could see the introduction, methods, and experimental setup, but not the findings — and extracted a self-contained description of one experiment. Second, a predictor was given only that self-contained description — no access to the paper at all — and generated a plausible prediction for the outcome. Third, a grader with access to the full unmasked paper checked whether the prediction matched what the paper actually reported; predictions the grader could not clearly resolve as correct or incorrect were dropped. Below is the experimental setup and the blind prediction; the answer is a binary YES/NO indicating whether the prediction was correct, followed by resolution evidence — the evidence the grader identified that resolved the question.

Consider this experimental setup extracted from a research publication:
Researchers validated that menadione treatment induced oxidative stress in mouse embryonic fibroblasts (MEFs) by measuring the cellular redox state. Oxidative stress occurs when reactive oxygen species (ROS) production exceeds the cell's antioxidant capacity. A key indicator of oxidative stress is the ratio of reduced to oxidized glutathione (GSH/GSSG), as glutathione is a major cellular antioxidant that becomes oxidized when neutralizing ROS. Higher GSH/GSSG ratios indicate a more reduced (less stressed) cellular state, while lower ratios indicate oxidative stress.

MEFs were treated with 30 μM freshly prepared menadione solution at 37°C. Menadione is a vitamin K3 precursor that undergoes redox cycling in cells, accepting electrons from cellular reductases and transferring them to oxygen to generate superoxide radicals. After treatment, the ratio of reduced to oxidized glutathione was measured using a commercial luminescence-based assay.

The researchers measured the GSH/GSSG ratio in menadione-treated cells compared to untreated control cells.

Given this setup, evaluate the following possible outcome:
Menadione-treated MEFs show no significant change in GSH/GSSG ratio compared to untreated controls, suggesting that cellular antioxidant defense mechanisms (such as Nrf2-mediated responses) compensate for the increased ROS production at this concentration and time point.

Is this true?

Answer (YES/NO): NO